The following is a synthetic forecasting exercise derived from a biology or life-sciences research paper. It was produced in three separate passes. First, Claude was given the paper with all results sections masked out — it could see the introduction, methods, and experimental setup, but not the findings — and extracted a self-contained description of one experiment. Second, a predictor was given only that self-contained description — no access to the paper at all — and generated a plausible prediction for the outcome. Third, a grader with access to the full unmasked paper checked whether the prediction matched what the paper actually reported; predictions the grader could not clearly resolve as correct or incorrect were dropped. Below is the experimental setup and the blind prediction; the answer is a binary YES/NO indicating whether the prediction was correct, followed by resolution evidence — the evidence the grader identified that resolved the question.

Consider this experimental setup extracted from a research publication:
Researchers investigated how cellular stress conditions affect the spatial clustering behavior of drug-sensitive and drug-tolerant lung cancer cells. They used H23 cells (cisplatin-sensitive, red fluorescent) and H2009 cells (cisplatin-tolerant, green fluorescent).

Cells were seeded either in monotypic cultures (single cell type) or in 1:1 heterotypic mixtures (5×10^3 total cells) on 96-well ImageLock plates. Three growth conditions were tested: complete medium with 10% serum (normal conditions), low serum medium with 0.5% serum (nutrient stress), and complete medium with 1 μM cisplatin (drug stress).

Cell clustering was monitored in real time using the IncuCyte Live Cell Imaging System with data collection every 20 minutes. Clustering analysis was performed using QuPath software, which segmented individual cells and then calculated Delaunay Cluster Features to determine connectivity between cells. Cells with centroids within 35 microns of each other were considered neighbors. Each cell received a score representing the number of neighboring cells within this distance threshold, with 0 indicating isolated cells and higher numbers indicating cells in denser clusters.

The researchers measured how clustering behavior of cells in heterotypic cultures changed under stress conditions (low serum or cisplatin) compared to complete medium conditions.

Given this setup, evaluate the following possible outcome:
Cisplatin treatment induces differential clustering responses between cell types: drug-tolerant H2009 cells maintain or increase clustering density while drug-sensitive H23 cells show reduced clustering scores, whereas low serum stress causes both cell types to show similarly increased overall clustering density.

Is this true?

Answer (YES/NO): NO